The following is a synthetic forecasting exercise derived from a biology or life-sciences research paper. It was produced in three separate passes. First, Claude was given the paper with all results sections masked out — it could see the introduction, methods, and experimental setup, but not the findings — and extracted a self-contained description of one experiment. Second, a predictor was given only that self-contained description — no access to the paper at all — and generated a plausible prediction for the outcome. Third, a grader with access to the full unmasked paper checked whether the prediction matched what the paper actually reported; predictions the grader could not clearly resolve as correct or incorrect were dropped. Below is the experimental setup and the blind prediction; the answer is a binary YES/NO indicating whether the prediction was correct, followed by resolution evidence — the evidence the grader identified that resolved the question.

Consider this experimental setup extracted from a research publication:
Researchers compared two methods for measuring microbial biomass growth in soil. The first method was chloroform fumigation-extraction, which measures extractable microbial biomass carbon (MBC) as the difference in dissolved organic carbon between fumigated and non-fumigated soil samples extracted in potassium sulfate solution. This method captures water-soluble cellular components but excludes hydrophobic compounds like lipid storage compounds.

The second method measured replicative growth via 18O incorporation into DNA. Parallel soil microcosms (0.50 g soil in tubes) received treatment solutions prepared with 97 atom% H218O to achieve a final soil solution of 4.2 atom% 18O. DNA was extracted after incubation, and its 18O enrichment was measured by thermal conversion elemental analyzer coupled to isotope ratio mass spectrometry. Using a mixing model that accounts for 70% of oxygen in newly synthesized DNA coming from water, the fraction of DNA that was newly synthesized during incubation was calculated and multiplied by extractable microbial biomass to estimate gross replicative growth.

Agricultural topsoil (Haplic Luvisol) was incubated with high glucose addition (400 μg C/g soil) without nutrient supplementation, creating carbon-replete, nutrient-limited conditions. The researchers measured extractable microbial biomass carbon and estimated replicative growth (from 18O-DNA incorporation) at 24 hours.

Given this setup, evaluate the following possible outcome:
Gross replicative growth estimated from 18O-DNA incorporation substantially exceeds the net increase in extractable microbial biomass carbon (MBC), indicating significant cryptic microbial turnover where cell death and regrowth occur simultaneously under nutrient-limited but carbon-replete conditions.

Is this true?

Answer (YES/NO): NO